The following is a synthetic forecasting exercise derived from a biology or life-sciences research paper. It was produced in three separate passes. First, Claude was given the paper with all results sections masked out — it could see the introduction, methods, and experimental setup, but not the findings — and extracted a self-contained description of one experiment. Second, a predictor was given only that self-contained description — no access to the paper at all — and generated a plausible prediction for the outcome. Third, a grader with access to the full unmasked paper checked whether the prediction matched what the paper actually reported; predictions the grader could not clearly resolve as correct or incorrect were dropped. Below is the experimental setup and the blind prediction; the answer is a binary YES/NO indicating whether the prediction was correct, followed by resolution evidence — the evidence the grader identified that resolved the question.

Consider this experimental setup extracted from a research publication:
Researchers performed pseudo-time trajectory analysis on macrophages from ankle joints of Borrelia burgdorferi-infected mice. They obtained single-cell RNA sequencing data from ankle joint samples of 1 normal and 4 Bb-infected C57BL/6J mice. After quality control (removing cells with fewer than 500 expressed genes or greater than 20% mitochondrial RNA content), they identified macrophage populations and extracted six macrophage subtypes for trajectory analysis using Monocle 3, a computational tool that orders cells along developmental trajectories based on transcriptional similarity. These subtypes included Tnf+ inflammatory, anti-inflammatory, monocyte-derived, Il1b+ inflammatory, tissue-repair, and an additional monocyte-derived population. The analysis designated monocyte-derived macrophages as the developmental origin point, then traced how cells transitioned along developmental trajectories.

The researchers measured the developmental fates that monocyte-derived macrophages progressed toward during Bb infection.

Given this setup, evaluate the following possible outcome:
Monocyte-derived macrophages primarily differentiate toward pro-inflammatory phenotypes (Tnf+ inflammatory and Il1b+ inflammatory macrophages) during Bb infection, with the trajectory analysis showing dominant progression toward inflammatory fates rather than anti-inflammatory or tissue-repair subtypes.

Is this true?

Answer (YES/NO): NO